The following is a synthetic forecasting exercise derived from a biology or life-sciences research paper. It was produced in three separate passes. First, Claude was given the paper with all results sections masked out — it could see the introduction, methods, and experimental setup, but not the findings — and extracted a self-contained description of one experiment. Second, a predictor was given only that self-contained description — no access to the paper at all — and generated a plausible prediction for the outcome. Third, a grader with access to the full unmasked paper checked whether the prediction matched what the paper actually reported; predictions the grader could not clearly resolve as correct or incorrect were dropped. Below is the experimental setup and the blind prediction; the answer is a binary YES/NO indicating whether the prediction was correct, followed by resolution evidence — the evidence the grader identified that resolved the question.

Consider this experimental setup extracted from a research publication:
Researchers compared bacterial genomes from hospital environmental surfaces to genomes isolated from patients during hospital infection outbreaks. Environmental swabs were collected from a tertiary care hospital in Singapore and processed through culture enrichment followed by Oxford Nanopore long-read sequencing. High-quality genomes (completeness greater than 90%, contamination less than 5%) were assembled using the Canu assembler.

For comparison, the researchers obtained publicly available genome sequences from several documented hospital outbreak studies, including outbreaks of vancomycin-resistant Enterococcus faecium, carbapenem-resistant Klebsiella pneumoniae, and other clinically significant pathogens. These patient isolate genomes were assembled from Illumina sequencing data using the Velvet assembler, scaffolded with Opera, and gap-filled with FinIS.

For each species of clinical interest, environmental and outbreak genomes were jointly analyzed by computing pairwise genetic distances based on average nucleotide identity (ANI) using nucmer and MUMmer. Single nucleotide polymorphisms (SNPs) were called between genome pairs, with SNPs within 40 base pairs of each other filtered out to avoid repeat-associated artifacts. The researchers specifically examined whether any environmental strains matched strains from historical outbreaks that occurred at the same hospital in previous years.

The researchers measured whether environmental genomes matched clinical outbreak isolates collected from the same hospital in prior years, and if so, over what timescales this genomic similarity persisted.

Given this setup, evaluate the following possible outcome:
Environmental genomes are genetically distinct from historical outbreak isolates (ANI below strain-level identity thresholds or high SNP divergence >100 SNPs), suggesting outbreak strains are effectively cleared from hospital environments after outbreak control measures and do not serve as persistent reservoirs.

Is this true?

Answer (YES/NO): NO